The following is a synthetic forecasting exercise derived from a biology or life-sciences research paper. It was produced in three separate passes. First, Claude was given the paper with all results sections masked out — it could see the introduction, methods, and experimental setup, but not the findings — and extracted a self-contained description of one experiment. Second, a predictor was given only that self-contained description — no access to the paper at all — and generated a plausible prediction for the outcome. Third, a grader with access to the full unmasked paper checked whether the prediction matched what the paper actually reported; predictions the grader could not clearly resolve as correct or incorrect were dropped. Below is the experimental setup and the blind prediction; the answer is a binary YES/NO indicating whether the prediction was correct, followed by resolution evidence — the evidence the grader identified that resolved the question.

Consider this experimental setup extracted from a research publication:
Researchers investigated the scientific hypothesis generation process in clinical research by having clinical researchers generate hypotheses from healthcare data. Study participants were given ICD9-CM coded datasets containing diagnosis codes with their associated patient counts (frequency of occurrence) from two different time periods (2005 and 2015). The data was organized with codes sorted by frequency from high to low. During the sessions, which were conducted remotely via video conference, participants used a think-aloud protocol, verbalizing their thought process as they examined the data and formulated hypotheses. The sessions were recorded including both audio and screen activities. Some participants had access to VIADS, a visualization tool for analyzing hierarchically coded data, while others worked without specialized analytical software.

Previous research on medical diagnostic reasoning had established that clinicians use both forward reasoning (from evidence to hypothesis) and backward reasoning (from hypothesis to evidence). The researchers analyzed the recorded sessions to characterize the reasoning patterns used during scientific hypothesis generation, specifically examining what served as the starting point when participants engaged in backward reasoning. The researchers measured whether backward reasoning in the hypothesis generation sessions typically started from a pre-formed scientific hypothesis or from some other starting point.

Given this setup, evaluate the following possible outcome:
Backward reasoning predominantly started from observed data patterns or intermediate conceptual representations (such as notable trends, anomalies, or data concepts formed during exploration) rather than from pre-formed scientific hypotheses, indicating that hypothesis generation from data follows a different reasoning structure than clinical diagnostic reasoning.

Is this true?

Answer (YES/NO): NO